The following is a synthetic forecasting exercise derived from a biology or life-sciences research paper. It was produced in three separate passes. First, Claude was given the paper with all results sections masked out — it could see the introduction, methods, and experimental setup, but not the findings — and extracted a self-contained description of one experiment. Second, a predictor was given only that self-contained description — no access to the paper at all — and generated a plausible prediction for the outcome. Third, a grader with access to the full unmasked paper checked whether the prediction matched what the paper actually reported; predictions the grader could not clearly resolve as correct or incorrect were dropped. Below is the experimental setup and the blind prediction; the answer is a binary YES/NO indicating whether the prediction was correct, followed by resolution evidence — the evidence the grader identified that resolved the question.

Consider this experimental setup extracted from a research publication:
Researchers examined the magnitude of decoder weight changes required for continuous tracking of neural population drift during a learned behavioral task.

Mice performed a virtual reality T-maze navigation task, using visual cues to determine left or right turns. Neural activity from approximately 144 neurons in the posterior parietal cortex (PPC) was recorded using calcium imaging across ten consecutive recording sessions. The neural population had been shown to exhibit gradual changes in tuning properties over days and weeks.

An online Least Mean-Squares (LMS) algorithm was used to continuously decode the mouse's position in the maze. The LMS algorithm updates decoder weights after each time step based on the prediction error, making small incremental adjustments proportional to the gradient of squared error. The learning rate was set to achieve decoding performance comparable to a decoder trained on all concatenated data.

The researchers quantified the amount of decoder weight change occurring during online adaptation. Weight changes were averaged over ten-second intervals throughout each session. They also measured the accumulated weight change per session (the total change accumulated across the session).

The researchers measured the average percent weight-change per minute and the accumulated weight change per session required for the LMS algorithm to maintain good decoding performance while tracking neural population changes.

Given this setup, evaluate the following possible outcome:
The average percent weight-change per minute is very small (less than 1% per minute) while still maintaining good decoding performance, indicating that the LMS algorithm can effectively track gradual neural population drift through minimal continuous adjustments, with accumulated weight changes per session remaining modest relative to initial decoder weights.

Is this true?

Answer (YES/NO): NO